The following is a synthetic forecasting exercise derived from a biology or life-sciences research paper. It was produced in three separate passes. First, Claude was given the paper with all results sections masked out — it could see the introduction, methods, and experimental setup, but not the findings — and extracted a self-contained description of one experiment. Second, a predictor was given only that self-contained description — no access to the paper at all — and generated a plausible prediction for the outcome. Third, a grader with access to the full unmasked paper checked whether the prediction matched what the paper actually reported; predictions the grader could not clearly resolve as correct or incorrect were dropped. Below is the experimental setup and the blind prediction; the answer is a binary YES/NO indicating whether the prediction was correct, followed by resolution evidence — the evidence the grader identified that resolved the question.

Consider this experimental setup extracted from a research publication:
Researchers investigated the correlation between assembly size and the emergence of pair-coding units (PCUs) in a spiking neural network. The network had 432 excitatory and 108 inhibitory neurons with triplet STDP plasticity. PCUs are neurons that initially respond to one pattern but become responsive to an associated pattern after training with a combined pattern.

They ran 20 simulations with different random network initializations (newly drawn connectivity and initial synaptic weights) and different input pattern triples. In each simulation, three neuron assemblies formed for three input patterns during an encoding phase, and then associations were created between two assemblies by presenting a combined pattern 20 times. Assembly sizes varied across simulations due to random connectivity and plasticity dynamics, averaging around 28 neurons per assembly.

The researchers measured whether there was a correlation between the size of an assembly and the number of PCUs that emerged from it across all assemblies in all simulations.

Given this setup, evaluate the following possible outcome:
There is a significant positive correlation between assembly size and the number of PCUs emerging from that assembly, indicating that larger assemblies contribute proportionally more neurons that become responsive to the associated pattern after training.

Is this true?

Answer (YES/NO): YES